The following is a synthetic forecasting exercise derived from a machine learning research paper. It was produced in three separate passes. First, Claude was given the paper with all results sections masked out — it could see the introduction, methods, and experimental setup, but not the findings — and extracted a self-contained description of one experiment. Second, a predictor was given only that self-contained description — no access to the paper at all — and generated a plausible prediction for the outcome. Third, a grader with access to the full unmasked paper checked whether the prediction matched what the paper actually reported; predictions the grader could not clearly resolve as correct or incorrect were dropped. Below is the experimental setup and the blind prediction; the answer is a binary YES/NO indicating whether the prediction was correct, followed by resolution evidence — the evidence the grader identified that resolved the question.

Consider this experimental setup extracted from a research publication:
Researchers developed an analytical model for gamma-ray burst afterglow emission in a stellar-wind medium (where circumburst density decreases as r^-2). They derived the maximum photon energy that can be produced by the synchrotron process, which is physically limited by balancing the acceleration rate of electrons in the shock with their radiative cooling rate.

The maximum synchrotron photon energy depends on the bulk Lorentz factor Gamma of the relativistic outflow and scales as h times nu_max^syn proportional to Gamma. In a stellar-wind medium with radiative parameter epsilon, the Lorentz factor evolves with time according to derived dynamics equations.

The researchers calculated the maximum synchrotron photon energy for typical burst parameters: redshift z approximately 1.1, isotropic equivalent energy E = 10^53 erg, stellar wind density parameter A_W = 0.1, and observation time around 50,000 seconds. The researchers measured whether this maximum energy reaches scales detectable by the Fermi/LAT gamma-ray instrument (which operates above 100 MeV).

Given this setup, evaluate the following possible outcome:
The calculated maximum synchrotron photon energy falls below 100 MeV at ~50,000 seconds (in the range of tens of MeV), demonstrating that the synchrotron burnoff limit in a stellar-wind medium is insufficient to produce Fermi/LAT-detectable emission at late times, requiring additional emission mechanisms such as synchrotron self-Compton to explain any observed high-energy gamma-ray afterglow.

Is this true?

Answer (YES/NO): NO